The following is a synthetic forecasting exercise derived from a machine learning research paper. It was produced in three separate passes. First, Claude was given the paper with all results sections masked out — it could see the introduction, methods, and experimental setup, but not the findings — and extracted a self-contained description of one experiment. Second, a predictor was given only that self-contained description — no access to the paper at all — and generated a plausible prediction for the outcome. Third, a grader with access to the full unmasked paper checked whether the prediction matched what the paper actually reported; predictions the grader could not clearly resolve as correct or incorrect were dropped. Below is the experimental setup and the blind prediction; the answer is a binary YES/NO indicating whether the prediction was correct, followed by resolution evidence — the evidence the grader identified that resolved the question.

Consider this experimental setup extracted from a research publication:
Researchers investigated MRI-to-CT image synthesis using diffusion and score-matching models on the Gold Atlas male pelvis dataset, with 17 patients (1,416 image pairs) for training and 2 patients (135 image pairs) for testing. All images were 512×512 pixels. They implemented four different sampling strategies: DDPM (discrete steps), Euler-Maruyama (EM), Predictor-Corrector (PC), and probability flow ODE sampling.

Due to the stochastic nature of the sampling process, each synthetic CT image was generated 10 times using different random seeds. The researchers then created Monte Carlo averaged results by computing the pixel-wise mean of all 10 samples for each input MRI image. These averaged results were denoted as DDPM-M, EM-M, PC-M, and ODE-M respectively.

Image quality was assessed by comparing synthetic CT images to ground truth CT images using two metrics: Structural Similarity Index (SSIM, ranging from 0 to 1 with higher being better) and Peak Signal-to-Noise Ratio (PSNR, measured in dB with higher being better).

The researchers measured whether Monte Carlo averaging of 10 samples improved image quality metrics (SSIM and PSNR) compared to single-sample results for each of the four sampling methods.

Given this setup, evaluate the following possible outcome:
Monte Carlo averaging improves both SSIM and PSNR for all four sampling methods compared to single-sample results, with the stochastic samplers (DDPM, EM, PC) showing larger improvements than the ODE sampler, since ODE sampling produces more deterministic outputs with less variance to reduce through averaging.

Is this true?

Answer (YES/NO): NO